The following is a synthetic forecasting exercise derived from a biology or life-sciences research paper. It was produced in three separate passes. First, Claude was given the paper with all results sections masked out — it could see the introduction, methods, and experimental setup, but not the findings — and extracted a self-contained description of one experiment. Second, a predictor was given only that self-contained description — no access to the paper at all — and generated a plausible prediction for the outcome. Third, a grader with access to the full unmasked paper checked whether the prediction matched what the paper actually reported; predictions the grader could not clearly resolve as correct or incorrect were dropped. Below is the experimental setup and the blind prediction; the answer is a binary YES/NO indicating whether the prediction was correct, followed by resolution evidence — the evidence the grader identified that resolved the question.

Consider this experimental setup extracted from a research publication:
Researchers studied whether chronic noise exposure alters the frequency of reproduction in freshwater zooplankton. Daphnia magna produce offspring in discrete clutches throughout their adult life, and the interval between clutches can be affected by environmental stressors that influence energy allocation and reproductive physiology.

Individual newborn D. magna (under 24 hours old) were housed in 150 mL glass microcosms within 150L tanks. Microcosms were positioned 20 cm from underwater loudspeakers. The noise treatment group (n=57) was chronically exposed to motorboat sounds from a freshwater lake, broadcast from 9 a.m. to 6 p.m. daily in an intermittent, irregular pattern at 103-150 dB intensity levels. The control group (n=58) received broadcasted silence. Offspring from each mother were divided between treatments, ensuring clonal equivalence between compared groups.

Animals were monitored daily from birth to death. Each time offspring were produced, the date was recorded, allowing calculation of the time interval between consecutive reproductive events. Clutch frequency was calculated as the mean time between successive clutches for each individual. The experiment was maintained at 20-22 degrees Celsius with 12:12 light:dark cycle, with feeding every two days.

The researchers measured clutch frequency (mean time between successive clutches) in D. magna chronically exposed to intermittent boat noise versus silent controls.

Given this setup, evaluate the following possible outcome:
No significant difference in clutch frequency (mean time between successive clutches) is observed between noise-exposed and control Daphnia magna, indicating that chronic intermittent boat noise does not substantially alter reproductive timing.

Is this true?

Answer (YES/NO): YES